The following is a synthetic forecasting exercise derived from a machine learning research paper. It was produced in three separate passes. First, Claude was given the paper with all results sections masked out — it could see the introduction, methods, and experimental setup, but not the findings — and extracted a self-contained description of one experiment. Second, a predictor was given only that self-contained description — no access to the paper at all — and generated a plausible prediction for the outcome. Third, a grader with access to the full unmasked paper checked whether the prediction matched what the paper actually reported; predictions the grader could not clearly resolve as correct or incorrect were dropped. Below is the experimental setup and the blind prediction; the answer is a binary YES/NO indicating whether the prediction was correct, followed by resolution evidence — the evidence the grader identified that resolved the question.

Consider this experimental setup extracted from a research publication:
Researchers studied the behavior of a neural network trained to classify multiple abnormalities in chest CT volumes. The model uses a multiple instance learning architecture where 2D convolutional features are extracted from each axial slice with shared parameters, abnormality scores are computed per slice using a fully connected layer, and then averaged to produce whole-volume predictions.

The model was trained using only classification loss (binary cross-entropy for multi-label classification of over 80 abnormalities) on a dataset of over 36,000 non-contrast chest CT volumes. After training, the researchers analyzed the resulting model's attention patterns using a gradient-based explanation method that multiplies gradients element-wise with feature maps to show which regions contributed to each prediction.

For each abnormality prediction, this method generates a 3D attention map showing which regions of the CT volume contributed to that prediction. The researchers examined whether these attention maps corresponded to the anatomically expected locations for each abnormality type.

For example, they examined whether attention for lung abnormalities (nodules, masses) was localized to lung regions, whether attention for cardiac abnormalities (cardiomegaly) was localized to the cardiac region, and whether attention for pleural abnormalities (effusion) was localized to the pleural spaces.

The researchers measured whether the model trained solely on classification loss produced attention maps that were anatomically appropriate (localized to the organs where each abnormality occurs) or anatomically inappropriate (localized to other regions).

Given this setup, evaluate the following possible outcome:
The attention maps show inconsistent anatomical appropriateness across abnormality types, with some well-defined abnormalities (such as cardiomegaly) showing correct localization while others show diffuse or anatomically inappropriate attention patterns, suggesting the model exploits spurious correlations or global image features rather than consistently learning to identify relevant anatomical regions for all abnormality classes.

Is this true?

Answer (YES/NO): YES